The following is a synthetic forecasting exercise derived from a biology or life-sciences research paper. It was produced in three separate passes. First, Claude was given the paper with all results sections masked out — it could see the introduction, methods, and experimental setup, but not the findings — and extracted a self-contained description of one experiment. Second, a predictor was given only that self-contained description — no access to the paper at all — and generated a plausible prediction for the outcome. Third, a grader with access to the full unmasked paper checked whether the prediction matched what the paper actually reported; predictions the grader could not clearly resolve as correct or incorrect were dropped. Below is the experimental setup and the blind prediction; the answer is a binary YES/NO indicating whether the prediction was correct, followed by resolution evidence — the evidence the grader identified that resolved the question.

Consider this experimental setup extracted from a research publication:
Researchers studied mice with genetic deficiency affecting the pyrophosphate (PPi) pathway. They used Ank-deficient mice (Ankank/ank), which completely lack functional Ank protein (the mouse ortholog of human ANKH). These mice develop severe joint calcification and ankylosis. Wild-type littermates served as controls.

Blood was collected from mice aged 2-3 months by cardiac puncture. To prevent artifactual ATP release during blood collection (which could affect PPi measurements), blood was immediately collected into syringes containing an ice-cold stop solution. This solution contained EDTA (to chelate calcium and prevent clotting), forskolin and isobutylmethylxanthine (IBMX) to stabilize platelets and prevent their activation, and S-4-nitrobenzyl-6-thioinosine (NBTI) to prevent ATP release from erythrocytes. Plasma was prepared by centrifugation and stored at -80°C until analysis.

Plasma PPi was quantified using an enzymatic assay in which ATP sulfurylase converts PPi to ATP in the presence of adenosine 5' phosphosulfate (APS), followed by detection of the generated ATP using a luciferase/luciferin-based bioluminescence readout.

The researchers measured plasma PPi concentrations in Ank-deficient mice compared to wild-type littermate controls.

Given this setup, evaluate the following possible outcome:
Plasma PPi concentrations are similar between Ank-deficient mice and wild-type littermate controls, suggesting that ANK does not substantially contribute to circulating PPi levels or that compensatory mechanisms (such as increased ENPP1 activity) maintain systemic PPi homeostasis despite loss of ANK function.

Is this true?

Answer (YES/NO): NO